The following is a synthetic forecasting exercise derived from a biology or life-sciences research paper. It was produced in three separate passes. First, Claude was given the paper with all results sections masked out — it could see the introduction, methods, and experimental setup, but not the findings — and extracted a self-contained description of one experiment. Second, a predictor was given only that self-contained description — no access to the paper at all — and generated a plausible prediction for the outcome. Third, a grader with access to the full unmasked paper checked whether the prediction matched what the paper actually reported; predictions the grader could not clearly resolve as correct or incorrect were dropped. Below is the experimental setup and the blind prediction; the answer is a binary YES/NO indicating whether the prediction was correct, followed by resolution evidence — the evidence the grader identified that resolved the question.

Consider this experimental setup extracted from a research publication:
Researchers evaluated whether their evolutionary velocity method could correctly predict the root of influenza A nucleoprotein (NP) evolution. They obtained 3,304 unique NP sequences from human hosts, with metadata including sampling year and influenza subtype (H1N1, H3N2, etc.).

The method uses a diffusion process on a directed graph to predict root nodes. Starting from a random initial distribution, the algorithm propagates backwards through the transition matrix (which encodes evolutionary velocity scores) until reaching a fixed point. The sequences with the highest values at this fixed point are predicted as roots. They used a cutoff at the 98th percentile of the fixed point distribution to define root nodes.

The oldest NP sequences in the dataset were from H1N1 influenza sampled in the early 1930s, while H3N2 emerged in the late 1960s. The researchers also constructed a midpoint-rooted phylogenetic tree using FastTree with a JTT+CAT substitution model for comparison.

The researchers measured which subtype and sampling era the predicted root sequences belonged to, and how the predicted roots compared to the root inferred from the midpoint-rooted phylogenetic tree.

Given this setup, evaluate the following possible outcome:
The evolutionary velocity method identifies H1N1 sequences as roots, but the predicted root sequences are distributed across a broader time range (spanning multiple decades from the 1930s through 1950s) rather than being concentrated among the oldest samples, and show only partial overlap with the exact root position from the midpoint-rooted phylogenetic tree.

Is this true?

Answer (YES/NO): NO